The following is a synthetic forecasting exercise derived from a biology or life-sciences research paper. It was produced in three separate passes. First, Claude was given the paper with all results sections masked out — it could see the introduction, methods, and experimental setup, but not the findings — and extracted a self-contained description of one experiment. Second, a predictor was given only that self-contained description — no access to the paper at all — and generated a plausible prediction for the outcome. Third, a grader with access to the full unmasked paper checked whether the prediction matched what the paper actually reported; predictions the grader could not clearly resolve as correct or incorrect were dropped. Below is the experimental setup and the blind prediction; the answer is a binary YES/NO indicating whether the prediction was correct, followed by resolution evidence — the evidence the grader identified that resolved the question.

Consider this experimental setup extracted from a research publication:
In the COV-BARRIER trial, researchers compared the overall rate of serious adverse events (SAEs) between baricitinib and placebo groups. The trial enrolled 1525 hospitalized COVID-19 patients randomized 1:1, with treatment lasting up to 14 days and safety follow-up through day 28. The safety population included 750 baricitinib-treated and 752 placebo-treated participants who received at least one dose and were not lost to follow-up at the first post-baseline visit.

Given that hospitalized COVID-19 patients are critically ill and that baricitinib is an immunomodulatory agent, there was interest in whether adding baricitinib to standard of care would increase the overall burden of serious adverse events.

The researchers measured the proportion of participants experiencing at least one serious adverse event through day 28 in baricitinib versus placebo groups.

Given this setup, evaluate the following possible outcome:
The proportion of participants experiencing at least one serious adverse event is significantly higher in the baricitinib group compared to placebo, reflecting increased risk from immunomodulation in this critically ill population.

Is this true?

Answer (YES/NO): NO